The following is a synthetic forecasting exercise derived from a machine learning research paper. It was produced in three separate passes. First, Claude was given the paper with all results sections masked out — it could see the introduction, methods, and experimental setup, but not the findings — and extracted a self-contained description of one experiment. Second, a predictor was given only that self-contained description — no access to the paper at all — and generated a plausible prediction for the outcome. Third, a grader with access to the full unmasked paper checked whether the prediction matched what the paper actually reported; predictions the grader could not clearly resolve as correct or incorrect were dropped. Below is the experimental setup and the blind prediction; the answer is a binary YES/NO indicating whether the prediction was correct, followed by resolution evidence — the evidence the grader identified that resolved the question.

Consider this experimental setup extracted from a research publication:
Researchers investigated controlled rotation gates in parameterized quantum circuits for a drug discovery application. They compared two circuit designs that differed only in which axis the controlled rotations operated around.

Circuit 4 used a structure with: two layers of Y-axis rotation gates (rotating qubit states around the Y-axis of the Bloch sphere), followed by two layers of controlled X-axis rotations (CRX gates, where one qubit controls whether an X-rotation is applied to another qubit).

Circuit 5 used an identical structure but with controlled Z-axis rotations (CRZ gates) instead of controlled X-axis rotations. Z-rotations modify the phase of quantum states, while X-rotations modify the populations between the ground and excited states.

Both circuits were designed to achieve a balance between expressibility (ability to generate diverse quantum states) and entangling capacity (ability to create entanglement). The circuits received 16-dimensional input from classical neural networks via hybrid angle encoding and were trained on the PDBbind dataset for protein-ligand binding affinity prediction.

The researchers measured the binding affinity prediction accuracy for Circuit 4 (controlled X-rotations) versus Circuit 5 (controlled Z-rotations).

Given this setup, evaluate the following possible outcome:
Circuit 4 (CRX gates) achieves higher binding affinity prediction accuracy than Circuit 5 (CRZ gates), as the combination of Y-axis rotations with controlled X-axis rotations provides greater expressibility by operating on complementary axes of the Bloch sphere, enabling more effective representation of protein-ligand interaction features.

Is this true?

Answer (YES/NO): YES